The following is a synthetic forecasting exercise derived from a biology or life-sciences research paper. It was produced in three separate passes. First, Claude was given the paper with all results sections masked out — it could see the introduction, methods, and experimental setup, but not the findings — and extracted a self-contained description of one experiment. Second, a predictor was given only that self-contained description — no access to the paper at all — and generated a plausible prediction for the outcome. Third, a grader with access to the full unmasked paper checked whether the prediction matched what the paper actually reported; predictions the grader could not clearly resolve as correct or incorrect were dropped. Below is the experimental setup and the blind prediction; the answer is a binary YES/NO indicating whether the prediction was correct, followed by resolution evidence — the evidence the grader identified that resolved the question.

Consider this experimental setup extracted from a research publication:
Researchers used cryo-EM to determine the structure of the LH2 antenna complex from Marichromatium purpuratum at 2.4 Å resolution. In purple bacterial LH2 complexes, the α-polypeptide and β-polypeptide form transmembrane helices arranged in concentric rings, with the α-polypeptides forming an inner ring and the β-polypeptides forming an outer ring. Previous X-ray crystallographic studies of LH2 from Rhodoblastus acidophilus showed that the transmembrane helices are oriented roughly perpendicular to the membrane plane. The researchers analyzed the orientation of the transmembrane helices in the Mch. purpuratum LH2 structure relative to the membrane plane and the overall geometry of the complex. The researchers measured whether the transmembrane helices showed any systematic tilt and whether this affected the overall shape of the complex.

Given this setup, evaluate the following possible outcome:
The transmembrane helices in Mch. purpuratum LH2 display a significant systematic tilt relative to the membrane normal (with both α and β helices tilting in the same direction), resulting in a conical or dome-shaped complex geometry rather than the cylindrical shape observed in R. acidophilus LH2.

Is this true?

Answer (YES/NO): YES